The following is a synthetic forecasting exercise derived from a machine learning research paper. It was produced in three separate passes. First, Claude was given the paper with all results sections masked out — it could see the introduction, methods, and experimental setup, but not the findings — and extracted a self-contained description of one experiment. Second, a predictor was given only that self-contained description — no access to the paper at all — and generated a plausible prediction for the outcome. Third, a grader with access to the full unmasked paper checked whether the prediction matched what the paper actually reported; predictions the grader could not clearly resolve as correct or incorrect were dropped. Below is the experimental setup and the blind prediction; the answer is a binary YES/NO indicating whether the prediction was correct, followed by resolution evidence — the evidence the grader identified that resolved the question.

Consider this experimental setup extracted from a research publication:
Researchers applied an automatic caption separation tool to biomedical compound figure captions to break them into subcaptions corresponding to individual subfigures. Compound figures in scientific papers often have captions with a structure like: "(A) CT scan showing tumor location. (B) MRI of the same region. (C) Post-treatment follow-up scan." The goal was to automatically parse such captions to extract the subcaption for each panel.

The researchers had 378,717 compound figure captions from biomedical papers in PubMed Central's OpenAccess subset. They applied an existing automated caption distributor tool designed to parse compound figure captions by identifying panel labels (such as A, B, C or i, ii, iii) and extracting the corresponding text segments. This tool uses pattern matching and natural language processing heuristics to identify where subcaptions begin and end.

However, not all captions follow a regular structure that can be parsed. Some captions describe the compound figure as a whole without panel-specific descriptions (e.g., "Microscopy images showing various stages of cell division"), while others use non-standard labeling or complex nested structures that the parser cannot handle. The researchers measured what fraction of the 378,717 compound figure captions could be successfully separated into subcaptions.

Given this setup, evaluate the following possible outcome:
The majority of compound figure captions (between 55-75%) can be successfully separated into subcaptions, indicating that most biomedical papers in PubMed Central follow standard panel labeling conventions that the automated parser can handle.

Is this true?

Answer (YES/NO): YES